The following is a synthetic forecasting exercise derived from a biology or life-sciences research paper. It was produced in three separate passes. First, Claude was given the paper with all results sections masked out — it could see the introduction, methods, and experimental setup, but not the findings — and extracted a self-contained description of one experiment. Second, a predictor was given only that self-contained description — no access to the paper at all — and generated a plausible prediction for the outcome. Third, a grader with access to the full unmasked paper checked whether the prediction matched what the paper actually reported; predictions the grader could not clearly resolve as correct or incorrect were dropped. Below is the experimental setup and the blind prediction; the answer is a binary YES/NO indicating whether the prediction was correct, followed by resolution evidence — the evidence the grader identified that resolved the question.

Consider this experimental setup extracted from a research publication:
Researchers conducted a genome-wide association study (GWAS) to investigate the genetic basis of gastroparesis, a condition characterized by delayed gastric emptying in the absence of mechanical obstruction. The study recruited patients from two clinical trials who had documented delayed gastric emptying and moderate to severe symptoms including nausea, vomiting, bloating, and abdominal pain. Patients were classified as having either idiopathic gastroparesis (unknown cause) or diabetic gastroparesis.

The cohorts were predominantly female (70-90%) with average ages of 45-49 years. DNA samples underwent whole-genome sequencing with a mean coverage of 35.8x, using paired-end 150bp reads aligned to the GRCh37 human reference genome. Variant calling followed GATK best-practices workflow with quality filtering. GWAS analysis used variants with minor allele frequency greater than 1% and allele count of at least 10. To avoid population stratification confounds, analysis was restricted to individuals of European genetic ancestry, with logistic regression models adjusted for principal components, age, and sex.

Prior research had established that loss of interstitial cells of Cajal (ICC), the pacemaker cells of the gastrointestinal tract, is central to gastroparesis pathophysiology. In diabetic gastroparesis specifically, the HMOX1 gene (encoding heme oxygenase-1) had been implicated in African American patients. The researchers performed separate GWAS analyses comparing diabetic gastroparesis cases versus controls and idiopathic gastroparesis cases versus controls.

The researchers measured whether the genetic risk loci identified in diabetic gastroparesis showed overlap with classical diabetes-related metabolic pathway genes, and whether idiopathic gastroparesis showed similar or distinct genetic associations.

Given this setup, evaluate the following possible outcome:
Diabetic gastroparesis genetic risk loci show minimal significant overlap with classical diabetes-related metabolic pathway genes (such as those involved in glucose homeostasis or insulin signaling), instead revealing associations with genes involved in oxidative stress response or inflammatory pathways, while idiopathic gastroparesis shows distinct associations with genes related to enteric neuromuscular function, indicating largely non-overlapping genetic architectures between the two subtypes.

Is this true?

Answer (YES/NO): NO